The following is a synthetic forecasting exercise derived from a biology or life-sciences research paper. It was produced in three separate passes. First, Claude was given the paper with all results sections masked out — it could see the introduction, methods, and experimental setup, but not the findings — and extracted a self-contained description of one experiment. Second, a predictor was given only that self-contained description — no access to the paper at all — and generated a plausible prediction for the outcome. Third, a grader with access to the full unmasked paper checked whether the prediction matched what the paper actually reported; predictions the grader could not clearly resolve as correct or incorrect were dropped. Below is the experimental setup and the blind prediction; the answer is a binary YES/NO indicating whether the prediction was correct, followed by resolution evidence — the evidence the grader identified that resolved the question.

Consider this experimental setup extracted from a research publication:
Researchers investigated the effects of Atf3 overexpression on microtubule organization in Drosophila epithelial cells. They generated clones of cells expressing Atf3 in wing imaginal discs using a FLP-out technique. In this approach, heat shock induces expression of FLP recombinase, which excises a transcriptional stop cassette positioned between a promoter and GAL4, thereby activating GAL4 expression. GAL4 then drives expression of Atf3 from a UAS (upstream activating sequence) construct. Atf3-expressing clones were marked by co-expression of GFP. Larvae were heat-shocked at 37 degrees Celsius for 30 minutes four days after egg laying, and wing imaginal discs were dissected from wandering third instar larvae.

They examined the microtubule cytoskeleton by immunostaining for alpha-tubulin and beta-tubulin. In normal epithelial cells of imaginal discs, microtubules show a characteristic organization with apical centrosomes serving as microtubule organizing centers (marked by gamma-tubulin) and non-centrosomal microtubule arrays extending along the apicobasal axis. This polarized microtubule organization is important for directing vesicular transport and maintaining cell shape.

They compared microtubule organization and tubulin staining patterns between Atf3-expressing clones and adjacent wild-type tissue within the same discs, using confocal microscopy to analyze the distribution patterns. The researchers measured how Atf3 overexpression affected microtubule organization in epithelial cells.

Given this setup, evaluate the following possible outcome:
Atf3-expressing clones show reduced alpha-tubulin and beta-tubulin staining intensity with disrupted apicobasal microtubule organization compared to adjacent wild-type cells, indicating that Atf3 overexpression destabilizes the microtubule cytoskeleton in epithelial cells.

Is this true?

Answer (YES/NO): YES